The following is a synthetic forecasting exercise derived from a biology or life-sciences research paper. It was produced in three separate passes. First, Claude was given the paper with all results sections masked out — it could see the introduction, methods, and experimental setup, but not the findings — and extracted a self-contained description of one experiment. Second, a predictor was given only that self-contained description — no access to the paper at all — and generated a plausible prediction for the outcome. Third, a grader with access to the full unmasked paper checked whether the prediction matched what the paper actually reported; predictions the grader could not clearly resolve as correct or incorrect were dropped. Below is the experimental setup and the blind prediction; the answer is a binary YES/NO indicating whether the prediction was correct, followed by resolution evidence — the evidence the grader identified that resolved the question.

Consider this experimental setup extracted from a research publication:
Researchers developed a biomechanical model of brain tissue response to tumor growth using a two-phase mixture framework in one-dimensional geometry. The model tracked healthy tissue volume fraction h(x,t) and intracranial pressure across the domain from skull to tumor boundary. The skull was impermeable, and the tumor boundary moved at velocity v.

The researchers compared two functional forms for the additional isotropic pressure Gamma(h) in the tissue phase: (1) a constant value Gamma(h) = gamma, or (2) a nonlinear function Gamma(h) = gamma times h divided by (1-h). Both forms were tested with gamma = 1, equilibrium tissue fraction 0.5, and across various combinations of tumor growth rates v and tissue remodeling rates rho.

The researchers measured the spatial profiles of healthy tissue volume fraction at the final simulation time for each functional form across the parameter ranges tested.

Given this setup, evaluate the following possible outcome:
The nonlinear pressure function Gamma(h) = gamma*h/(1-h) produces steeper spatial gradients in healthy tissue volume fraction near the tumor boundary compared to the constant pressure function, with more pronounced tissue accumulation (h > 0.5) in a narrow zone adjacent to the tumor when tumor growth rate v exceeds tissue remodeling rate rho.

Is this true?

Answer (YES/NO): NO